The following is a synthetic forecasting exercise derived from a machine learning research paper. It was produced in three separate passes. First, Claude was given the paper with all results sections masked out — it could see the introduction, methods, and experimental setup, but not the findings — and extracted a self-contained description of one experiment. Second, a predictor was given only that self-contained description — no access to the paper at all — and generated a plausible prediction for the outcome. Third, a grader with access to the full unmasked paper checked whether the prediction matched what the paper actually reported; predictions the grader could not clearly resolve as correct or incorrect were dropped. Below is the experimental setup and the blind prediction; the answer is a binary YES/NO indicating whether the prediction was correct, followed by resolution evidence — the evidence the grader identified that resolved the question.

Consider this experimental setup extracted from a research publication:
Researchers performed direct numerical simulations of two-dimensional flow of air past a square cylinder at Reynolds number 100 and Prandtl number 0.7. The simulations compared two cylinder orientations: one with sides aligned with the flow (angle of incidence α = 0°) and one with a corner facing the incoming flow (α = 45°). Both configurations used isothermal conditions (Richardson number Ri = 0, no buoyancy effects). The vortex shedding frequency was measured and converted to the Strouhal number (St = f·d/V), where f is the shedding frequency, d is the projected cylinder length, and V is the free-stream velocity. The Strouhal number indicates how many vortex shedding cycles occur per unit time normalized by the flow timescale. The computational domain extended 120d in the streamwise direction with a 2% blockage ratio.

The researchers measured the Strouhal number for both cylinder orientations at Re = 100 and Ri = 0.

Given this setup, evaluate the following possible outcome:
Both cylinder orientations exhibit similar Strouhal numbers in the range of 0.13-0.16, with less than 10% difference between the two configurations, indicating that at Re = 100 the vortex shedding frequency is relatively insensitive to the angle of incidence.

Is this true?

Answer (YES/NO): NO